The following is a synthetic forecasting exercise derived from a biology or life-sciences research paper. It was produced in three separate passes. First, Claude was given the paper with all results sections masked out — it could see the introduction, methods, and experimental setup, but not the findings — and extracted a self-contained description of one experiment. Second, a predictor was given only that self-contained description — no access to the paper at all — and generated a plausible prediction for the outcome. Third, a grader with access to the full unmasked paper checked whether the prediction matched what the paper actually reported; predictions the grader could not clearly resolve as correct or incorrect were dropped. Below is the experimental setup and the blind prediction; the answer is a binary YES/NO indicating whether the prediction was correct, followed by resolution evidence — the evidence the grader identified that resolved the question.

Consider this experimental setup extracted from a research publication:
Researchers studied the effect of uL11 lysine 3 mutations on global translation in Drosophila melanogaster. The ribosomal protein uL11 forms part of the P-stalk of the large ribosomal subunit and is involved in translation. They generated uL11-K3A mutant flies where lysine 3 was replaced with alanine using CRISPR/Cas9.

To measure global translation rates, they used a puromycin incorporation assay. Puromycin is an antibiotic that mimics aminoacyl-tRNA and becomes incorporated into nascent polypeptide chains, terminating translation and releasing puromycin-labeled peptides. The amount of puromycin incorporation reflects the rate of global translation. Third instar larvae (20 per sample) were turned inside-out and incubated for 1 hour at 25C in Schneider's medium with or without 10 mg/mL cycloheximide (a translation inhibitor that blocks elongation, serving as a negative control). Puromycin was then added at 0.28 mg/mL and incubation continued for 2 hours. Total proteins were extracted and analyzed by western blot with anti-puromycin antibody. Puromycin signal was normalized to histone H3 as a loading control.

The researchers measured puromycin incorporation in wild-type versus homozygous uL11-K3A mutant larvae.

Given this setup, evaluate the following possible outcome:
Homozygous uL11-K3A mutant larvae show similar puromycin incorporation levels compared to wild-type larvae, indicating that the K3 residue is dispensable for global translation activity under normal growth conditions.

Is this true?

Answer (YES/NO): NO